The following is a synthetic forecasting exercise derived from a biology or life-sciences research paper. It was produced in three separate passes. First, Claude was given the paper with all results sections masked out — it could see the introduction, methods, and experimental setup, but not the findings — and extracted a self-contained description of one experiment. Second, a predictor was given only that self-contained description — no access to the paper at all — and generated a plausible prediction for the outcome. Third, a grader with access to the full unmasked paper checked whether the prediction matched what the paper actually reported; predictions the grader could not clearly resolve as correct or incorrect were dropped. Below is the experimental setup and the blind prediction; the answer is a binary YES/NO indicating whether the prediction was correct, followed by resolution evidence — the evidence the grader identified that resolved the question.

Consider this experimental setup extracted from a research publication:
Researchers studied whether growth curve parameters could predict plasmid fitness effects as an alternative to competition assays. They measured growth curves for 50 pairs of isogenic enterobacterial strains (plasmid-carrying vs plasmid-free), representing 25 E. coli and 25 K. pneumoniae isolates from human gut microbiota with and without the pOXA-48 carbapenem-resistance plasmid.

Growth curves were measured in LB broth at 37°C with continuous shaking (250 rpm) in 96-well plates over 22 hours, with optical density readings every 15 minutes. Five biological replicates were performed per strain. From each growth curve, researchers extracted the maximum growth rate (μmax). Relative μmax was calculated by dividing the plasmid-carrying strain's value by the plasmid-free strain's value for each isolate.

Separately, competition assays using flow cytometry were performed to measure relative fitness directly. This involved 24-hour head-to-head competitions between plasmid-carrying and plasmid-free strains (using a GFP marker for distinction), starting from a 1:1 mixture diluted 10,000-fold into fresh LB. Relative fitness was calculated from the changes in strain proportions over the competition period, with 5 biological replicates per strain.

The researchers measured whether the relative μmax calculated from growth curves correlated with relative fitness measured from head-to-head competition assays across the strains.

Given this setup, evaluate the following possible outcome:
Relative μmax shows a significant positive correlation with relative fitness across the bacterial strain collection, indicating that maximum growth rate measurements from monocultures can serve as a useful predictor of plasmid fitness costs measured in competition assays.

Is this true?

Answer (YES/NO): YES